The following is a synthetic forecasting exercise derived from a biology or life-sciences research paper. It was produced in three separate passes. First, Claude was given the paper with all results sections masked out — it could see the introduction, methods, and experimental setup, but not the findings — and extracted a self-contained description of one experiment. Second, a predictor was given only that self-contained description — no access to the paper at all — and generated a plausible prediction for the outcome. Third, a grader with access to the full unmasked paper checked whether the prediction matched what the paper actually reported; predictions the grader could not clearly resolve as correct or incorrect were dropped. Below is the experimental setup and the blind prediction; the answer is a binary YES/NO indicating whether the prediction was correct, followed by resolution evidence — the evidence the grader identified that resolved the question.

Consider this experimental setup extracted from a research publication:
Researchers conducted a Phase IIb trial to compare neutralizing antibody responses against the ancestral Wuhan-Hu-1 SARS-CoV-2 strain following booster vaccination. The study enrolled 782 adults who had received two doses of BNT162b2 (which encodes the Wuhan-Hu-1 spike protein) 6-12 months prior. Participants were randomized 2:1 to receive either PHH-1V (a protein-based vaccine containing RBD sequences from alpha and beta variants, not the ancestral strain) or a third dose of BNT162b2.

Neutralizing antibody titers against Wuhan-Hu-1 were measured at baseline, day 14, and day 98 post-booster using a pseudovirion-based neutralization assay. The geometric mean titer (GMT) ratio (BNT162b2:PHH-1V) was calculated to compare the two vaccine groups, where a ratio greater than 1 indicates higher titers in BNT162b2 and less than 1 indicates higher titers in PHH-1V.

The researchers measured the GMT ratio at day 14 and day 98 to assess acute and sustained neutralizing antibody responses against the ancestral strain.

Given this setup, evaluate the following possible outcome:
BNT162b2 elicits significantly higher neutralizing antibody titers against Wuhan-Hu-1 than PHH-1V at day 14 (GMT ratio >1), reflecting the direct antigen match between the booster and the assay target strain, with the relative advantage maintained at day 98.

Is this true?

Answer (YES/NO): NO